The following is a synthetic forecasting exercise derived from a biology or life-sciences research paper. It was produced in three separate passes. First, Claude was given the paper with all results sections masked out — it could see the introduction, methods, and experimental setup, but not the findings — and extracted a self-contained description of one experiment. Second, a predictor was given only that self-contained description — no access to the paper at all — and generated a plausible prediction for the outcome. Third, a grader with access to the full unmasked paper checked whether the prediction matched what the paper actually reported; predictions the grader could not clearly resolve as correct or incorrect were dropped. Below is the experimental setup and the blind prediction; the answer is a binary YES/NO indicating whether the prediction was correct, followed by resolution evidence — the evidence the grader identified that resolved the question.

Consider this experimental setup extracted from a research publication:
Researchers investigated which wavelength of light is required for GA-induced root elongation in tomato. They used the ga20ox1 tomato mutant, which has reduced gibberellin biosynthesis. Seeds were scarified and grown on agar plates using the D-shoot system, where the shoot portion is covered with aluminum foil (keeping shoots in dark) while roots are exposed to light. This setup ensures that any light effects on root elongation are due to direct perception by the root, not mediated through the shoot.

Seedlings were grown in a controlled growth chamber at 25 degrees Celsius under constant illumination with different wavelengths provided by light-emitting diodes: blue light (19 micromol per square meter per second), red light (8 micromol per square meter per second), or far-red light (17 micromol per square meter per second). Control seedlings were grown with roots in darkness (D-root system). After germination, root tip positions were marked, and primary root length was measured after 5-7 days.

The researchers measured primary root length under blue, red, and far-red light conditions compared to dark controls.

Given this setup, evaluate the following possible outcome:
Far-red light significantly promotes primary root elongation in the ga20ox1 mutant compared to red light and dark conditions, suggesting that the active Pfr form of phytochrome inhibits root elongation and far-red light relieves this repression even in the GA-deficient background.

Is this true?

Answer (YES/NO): NO